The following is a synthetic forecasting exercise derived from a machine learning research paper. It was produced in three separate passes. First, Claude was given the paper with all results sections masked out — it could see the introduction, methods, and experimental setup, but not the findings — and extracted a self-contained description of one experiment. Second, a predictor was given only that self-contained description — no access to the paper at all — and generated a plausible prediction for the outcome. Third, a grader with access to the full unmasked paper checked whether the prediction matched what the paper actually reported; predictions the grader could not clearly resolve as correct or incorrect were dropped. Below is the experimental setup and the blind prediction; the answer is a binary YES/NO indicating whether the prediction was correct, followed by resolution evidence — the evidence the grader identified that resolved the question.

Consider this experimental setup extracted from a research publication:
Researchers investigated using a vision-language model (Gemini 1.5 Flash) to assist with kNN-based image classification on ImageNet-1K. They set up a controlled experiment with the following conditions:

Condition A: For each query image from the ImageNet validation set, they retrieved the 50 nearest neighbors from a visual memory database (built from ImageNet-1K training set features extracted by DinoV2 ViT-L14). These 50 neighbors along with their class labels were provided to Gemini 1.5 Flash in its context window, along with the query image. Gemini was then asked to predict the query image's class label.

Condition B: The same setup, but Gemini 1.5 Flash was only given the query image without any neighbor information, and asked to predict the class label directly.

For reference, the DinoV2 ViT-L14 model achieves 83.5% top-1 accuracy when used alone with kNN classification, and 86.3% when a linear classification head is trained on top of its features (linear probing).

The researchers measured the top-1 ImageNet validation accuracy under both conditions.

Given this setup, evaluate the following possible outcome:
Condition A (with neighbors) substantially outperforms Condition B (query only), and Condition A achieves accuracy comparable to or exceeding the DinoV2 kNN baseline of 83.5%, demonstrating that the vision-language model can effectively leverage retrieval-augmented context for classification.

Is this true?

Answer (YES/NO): YES